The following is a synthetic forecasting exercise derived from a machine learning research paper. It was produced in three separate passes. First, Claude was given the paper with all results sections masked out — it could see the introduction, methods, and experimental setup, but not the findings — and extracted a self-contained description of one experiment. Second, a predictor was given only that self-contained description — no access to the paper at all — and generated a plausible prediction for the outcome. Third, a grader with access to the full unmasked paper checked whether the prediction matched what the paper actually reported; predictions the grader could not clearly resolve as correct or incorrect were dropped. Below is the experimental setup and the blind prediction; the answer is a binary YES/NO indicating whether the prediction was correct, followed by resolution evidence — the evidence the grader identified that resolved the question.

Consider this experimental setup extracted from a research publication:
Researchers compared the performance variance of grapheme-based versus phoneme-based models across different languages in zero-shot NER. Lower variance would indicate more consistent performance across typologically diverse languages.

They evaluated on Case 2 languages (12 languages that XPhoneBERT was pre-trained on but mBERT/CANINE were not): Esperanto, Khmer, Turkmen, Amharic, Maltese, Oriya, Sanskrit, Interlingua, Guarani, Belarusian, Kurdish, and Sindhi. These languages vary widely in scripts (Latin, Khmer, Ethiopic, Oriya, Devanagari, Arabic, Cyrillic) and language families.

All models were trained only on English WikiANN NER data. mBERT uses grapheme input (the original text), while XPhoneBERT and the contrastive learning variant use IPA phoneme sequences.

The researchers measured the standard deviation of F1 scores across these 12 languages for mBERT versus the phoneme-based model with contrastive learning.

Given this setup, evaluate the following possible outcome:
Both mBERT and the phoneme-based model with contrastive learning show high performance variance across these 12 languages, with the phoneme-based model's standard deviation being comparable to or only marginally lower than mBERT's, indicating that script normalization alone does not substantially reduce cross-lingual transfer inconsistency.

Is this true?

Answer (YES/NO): NO